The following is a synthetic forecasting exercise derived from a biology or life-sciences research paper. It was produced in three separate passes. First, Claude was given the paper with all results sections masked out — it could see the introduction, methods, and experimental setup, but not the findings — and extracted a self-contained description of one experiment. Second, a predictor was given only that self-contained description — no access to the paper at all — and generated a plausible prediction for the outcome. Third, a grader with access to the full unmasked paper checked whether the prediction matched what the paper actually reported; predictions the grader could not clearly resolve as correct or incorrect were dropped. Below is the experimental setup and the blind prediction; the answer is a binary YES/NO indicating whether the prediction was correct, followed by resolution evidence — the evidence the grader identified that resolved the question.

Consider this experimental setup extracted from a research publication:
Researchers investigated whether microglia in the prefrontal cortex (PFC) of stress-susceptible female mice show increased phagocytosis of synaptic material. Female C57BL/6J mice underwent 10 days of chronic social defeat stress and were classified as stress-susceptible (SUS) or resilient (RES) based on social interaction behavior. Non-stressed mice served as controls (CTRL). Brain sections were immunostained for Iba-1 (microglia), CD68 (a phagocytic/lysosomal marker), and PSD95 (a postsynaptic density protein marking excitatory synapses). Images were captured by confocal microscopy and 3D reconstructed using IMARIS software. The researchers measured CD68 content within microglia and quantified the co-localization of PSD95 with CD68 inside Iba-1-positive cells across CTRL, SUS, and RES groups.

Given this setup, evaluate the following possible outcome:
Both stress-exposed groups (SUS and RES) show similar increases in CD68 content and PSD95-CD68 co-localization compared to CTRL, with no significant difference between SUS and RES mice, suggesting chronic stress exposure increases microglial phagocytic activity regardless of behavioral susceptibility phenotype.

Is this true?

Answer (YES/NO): NO